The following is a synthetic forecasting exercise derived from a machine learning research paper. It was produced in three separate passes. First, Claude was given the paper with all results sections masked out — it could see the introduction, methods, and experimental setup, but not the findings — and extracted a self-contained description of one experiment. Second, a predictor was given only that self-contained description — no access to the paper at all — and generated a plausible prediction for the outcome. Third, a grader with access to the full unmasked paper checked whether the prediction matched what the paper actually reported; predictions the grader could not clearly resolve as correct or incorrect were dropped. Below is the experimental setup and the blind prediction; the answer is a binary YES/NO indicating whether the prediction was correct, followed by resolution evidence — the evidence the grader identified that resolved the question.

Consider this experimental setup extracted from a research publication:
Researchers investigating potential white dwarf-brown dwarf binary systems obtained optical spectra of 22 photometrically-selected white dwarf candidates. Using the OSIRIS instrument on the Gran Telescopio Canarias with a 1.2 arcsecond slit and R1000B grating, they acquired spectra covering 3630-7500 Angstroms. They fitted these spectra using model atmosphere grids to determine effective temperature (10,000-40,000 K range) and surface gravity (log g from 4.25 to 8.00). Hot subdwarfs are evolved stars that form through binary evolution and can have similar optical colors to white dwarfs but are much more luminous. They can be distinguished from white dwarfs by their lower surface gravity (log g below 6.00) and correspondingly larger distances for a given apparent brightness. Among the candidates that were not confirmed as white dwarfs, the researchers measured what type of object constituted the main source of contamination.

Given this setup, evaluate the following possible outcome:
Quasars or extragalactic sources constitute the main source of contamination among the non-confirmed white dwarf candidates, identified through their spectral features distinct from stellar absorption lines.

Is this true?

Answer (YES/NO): NO